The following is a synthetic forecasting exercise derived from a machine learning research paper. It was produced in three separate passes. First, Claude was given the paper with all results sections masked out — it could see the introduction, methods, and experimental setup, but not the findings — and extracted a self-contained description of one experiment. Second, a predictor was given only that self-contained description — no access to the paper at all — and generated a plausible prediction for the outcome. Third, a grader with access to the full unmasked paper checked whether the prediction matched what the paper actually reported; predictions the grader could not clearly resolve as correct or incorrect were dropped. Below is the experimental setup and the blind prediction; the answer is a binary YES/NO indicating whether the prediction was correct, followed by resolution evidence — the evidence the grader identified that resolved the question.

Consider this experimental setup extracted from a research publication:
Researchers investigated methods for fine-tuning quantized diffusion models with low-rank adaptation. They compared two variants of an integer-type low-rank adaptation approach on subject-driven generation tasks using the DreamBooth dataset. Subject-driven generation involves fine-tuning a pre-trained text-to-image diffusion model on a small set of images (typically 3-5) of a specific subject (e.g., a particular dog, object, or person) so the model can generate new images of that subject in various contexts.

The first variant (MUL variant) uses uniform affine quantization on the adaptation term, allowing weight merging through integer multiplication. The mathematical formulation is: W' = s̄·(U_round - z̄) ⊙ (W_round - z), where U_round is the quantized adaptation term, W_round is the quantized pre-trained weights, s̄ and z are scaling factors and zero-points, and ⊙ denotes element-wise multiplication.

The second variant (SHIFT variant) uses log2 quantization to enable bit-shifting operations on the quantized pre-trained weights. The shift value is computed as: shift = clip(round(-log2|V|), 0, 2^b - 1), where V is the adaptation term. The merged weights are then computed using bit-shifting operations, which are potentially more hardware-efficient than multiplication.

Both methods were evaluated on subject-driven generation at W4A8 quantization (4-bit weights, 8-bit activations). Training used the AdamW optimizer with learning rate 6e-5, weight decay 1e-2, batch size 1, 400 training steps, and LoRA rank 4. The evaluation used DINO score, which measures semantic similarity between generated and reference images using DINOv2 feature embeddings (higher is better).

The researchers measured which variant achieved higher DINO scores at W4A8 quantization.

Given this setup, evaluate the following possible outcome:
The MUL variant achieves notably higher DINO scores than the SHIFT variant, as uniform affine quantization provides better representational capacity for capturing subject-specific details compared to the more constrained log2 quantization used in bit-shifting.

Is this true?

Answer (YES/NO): YES